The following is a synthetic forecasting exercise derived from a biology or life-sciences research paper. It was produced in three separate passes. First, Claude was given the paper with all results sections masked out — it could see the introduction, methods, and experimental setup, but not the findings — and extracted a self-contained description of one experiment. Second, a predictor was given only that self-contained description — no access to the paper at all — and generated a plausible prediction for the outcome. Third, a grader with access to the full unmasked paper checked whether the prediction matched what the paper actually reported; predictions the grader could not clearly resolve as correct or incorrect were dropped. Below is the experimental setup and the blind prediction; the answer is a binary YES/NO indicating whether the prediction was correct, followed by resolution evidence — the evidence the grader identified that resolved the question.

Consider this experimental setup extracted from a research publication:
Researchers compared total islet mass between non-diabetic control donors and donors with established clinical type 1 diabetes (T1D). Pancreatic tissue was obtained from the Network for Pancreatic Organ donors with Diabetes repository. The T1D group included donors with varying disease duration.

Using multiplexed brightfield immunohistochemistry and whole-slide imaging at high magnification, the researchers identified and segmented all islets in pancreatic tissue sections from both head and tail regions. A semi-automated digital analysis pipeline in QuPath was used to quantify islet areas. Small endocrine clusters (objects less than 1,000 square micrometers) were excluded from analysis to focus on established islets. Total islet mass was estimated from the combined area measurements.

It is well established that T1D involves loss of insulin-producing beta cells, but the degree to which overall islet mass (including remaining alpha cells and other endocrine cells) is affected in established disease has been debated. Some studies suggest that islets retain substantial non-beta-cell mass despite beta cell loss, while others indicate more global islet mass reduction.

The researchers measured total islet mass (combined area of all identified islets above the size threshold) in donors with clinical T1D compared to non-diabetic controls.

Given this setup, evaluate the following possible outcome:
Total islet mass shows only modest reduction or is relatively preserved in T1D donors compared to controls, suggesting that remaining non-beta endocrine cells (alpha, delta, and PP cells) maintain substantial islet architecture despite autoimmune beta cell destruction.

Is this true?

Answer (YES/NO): NO